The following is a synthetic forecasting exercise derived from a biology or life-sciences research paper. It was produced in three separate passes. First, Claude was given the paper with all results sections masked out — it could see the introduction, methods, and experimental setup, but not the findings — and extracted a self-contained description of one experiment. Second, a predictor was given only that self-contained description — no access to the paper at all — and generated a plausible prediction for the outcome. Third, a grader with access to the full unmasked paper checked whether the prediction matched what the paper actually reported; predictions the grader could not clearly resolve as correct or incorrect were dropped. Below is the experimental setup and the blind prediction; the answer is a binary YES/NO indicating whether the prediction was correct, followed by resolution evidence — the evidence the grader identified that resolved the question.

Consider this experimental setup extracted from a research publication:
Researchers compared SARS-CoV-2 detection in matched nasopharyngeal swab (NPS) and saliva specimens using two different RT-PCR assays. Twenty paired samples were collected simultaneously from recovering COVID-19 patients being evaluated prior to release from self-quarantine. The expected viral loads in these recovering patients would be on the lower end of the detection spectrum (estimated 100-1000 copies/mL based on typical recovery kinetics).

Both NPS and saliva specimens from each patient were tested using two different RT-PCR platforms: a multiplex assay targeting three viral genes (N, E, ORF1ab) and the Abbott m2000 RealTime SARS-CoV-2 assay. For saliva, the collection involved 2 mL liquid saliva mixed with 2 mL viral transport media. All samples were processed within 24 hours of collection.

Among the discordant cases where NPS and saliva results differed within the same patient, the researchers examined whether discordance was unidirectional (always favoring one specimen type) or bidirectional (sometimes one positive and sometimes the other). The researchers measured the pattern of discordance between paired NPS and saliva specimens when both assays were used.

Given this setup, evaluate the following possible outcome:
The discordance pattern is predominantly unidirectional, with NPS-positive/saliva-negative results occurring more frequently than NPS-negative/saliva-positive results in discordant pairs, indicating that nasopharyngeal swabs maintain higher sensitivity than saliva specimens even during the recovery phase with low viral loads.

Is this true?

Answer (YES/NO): NO